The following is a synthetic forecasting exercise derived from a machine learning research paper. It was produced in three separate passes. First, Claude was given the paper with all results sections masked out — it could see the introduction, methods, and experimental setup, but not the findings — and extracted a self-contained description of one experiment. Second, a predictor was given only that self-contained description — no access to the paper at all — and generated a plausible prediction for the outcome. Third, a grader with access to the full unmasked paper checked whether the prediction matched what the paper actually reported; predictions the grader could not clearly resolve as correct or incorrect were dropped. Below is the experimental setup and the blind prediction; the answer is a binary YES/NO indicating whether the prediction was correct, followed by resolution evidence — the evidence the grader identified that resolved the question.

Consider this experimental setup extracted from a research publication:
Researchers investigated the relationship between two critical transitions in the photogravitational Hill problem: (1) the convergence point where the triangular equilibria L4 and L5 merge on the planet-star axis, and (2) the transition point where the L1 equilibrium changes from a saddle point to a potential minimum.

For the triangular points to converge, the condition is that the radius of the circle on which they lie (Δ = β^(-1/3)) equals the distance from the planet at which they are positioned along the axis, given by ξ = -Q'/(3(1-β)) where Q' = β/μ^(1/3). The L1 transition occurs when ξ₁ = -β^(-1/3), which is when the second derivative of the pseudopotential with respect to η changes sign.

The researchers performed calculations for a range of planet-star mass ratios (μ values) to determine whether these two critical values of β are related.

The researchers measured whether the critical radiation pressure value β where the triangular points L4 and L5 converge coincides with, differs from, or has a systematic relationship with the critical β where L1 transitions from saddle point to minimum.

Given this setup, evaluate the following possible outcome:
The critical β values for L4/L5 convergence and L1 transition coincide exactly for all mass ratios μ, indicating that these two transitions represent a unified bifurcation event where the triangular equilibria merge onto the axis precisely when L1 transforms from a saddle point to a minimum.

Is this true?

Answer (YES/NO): YES